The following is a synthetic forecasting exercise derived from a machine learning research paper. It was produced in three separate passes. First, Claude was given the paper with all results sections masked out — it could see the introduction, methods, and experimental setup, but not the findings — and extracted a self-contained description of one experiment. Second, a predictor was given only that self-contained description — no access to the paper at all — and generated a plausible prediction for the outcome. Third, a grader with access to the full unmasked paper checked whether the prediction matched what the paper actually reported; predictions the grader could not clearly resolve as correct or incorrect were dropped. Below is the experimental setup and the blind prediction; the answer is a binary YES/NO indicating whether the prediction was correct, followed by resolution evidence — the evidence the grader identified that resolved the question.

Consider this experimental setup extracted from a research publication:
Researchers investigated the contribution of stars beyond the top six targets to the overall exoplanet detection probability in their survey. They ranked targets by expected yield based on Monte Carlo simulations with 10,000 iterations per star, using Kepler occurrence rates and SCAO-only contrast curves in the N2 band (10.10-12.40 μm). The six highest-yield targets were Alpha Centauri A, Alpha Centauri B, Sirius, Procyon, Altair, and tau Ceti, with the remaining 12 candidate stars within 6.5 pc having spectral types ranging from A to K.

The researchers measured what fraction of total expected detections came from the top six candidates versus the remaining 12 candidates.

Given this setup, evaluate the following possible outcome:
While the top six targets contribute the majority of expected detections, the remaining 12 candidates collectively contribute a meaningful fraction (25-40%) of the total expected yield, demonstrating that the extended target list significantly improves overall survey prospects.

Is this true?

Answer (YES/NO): NO